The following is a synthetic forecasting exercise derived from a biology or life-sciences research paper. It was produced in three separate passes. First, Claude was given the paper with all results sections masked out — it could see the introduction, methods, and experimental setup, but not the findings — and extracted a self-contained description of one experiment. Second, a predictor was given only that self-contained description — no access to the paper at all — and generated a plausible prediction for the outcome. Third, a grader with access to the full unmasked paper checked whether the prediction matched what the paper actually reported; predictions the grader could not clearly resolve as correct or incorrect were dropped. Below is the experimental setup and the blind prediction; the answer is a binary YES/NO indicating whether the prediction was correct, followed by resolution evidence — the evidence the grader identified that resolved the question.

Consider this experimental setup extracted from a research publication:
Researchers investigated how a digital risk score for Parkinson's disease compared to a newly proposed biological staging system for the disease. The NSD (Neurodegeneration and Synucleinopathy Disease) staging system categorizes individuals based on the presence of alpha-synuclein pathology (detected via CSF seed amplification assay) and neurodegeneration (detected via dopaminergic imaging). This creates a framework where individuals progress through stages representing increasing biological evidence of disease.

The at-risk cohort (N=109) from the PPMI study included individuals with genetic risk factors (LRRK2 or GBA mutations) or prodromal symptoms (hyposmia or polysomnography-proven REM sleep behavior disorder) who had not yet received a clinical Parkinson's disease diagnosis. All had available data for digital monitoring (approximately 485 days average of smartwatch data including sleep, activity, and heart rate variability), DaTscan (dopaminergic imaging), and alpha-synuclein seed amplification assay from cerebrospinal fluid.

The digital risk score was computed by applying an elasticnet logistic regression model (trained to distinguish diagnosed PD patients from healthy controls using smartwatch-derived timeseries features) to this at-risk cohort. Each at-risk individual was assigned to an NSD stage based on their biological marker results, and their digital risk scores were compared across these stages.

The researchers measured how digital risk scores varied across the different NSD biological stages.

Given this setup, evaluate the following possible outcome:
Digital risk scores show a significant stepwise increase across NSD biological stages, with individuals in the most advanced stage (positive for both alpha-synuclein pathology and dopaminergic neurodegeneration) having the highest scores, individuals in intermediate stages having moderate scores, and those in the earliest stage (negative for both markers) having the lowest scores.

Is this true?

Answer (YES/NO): YES